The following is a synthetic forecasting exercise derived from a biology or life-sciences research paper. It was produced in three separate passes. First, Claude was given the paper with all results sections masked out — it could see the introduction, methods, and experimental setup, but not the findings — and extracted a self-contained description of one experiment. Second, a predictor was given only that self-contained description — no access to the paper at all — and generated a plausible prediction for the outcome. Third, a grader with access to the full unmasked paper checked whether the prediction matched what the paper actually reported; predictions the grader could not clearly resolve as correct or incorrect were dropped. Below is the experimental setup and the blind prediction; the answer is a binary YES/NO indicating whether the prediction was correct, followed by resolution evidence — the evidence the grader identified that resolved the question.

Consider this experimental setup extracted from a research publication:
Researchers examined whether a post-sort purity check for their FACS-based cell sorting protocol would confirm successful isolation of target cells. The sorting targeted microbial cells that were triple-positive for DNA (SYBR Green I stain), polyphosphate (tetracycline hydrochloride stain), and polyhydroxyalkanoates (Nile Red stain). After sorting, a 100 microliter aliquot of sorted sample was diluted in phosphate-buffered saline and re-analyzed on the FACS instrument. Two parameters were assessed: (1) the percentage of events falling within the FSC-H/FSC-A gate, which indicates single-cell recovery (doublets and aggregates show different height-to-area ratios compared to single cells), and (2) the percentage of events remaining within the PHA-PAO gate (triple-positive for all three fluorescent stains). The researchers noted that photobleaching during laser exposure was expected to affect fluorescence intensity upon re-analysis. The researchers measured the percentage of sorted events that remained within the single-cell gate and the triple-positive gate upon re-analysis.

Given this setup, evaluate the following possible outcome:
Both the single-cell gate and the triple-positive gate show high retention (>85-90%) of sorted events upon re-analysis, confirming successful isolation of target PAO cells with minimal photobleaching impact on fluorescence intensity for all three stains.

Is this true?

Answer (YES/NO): NO